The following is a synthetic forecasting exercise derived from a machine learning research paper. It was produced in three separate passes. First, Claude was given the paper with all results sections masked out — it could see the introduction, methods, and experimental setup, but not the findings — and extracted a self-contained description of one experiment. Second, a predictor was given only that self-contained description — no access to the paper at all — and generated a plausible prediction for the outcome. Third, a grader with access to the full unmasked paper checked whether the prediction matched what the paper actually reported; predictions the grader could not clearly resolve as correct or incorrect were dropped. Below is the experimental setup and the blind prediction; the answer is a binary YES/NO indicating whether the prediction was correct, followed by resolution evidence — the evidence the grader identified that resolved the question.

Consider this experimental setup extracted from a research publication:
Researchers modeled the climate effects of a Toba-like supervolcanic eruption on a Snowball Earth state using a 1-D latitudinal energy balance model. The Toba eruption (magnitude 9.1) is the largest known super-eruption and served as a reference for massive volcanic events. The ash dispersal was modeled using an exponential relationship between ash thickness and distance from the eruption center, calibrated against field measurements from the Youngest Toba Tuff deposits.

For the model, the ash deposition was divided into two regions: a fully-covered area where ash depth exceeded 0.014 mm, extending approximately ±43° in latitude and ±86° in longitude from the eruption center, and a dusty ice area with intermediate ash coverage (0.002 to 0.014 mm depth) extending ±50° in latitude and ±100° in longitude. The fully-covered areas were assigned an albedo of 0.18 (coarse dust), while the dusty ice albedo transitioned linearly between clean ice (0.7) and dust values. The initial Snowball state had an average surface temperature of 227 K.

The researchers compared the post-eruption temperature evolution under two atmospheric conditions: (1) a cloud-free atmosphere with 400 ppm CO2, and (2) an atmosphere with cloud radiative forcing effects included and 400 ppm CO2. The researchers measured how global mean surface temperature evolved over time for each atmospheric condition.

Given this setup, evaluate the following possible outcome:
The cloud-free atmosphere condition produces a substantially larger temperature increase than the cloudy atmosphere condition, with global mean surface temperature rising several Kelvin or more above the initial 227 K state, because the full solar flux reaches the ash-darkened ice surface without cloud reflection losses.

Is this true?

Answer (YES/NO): NO